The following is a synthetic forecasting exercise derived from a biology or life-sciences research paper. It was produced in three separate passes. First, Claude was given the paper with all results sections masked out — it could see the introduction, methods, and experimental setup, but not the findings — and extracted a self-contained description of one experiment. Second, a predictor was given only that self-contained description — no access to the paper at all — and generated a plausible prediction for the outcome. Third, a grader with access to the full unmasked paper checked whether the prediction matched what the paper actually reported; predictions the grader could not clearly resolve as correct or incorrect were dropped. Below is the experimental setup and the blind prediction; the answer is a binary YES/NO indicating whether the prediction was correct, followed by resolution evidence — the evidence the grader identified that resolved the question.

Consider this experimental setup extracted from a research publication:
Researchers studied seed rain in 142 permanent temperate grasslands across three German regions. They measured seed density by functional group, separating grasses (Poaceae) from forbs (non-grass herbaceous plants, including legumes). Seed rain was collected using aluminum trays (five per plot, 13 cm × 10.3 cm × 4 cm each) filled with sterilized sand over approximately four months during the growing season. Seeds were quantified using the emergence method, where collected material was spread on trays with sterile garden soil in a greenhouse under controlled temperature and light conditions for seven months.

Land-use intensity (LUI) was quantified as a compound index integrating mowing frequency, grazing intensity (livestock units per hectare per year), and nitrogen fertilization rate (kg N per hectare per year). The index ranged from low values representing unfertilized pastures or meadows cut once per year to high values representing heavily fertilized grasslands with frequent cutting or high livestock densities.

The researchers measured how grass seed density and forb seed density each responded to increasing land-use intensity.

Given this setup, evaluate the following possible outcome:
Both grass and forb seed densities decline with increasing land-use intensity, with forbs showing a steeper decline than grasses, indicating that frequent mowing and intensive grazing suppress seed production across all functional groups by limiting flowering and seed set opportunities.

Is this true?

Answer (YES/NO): NO